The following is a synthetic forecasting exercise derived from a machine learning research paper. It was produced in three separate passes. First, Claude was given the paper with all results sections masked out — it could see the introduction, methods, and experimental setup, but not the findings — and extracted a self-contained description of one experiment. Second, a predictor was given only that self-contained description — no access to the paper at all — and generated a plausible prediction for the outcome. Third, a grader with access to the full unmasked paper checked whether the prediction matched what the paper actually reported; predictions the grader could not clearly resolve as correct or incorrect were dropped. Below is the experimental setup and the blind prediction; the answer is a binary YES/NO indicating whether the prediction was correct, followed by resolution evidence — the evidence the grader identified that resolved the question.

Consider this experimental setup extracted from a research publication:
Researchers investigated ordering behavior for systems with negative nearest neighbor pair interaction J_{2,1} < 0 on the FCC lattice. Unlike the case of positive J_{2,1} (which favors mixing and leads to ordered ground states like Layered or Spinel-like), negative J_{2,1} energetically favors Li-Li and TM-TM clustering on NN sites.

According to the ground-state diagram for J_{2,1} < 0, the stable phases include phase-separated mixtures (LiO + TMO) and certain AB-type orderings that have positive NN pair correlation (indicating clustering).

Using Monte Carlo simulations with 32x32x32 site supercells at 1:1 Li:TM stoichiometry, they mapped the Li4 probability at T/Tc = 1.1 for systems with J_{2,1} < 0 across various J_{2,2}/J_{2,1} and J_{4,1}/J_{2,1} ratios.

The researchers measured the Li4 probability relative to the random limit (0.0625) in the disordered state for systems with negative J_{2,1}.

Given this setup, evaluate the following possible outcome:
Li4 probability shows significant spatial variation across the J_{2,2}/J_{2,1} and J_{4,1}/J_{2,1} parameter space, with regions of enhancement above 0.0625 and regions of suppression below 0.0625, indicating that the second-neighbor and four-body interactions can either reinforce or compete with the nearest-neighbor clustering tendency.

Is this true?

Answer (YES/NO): NO